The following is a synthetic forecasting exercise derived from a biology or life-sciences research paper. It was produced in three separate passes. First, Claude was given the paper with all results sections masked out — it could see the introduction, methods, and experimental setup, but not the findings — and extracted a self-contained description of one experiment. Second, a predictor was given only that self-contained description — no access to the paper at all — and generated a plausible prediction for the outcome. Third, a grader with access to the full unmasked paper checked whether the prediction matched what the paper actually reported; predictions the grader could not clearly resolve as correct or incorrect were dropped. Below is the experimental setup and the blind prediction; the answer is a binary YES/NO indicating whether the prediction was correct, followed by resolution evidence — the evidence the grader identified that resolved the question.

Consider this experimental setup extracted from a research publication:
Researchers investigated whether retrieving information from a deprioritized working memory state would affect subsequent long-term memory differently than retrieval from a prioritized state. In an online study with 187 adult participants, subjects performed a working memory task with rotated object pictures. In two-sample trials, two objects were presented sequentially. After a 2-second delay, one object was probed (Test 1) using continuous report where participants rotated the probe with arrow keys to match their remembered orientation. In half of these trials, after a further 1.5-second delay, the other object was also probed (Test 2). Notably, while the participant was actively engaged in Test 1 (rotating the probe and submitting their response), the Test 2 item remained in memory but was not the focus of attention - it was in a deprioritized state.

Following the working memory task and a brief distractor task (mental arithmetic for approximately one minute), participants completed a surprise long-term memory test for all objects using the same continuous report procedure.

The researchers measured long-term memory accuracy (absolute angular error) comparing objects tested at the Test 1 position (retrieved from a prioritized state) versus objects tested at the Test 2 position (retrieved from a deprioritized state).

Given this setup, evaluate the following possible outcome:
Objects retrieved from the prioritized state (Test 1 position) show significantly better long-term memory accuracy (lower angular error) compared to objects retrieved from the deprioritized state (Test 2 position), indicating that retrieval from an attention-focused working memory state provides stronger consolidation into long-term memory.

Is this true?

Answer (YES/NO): NO